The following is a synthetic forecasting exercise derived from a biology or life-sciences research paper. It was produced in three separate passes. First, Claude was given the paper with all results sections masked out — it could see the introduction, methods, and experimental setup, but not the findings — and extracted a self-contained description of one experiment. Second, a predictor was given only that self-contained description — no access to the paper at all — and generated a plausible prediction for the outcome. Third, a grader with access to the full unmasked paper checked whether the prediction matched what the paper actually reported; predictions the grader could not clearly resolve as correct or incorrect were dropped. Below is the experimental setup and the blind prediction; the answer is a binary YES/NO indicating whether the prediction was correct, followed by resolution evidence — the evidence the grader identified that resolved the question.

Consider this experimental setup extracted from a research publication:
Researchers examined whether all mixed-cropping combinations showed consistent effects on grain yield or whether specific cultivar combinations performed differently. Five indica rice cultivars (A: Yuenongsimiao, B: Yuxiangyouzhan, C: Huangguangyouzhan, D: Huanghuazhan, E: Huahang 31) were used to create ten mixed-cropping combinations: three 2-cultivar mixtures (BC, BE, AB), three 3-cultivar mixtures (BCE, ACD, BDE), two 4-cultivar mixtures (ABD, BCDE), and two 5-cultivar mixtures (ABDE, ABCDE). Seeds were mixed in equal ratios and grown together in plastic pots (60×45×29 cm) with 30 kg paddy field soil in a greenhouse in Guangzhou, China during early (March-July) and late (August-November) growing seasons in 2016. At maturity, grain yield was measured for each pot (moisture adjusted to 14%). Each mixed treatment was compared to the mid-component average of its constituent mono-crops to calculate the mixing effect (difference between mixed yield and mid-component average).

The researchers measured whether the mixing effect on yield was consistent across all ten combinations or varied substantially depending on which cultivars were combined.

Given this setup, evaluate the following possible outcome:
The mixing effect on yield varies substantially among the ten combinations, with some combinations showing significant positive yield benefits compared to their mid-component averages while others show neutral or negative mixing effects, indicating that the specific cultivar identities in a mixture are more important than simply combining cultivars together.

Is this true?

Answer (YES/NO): YES